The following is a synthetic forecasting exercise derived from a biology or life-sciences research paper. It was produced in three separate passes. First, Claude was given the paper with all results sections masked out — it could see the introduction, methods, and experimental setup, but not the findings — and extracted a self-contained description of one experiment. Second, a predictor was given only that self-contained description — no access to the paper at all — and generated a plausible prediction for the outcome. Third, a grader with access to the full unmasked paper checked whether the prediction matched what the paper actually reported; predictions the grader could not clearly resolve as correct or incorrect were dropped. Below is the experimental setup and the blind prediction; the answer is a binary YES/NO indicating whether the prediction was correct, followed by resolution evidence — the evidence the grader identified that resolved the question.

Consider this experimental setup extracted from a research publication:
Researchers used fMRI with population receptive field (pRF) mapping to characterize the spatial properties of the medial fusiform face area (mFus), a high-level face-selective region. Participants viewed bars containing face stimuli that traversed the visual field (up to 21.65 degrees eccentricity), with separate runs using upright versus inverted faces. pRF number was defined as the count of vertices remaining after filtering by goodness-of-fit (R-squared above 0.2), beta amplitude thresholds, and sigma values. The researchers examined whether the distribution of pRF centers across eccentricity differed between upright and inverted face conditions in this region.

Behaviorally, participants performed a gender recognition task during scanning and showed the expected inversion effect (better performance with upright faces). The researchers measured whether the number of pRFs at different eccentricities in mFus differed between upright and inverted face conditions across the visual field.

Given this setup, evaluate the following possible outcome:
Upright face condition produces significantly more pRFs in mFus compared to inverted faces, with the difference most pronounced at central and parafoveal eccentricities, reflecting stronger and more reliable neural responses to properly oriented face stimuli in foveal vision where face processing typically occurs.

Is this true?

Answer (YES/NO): NO